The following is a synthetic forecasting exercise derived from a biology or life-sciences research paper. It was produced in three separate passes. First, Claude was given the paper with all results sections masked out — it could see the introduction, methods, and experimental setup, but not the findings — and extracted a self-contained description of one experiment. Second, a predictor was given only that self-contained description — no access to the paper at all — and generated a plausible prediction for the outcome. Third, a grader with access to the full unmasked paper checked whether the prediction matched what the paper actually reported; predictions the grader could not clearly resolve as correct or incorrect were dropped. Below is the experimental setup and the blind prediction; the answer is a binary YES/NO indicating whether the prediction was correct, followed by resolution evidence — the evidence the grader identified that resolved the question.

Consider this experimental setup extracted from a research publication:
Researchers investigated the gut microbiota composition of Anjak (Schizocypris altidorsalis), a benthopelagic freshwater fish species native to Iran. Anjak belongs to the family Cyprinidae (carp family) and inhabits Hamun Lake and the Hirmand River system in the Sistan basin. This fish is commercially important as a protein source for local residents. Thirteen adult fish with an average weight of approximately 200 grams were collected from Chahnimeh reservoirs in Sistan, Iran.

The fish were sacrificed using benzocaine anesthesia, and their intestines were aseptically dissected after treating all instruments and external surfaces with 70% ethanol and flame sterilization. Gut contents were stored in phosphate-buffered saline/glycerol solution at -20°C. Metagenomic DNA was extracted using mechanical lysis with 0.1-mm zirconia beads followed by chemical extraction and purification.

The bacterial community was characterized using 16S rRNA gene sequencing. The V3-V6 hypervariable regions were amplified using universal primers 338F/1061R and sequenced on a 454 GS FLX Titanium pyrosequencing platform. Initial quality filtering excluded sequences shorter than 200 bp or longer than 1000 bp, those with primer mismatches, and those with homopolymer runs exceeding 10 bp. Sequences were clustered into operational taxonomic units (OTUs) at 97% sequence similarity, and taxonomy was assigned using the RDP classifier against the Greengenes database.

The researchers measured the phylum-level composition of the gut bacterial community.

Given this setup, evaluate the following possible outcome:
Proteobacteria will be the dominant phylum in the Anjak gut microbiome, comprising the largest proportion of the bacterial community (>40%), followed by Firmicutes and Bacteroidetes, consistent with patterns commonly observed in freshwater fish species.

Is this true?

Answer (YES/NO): NO